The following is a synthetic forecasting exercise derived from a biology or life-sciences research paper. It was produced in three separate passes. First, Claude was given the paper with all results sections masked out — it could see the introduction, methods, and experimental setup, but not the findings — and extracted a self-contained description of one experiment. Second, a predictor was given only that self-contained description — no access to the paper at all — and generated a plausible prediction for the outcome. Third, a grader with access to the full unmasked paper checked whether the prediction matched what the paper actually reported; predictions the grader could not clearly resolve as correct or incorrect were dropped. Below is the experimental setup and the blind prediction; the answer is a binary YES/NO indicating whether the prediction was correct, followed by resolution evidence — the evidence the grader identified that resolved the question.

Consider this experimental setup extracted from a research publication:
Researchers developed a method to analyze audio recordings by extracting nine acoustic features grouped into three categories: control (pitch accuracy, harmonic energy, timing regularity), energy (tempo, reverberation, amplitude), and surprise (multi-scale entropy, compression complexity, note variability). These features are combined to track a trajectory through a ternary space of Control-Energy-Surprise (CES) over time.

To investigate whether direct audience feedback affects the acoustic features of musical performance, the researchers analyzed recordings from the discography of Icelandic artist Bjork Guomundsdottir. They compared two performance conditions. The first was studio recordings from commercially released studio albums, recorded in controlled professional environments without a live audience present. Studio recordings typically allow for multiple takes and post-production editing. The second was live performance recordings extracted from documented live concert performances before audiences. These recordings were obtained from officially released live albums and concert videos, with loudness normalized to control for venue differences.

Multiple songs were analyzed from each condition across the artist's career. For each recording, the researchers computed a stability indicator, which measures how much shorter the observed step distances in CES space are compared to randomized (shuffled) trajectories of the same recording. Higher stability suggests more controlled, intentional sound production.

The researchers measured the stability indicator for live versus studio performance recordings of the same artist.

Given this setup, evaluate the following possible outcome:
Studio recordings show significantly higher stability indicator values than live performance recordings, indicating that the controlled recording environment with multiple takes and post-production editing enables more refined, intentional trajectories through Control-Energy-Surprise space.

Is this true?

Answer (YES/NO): NO